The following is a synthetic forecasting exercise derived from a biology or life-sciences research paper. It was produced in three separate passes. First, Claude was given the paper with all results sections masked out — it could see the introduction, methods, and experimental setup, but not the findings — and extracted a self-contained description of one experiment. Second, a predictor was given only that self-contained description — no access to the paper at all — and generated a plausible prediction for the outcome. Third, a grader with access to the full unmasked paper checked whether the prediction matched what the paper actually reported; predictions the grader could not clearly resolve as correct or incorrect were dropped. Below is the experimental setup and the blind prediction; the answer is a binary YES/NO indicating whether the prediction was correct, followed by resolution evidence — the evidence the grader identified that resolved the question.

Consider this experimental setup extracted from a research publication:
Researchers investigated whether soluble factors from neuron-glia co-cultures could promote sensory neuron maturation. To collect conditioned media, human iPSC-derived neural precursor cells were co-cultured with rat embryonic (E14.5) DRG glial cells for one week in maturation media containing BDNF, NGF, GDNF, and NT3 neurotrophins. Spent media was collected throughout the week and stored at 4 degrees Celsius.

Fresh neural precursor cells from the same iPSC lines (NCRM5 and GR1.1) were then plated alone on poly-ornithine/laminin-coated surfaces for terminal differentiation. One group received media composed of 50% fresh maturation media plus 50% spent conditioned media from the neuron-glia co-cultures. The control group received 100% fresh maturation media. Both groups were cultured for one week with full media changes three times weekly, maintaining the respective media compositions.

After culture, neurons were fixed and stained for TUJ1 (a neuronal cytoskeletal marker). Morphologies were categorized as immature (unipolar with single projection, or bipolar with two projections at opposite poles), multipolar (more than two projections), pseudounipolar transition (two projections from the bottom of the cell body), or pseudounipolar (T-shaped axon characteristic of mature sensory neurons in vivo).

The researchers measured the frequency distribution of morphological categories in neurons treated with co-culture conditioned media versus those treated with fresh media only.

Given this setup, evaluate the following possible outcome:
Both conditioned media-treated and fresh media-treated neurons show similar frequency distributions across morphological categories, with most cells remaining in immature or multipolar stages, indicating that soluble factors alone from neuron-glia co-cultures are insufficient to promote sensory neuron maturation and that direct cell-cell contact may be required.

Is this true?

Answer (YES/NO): NO